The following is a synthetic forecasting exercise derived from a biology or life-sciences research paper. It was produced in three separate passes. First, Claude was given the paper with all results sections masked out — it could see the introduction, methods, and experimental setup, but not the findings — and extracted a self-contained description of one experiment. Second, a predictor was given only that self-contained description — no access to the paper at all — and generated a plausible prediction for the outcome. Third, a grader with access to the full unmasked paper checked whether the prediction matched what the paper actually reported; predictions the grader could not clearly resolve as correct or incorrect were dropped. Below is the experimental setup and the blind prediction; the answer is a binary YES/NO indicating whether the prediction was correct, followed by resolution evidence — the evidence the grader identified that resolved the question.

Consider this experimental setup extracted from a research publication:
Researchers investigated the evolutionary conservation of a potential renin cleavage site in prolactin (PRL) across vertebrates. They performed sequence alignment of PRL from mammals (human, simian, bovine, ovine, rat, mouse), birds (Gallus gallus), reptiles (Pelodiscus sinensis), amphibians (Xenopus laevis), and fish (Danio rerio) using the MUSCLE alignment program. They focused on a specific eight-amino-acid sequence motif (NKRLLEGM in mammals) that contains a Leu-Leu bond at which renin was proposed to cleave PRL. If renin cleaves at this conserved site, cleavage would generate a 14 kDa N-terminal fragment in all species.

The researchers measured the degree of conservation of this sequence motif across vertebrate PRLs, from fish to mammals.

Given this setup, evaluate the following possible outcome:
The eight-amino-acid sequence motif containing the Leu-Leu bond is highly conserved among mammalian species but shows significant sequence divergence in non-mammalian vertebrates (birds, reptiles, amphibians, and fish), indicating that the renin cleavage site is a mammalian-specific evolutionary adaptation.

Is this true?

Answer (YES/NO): NO